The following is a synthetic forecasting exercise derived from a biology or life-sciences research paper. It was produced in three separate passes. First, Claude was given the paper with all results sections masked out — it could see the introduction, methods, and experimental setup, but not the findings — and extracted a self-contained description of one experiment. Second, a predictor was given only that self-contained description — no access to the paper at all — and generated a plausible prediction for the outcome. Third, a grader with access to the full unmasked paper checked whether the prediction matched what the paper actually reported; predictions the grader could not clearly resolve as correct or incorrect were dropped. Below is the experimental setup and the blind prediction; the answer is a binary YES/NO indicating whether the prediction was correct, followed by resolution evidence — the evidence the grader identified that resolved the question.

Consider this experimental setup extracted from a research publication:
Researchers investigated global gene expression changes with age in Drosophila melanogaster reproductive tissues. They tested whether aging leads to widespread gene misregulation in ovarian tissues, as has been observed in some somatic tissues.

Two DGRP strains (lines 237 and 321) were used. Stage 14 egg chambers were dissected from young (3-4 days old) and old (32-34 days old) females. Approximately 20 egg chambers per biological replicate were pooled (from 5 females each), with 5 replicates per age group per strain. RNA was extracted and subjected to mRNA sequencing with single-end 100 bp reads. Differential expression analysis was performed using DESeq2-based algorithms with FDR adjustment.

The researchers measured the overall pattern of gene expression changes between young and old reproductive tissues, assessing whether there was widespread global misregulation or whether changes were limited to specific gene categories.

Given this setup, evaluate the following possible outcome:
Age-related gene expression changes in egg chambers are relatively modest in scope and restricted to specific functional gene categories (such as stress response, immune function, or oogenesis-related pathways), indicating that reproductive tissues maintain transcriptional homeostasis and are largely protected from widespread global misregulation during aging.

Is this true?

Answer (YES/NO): YES